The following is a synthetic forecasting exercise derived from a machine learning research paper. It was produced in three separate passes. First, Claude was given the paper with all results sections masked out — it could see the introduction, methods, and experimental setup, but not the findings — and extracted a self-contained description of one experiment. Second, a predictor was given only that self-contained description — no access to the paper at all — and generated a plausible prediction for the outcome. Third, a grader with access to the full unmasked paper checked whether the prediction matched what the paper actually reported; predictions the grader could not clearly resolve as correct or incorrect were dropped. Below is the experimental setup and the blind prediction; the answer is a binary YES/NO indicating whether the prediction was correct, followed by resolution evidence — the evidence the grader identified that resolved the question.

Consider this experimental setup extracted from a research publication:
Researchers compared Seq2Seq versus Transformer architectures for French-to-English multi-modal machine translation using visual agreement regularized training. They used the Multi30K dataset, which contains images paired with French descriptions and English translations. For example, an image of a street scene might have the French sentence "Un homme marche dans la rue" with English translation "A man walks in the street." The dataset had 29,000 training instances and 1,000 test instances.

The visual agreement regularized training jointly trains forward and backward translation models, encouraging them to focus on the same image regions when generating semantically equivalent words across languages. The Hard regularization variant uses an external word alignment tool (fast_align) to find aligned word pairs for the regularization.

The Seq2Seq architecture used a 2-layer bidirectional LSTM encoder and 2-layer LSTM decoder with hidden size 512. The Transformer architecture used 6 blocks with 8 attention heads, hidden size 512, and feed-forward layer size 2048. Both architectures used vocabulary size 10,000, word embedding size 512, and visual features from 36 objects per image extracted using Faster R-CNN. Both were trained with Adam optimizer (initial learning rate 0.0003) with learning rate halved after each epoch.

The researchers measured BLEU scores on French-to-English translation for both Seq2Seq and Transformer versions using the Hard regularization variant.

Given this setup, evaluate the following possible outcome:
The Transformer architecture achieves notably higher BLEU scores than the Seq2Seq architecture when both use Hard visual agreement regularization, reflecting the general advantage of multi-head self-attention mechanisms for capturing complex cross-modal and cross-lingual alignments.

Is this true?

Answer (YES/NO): NO